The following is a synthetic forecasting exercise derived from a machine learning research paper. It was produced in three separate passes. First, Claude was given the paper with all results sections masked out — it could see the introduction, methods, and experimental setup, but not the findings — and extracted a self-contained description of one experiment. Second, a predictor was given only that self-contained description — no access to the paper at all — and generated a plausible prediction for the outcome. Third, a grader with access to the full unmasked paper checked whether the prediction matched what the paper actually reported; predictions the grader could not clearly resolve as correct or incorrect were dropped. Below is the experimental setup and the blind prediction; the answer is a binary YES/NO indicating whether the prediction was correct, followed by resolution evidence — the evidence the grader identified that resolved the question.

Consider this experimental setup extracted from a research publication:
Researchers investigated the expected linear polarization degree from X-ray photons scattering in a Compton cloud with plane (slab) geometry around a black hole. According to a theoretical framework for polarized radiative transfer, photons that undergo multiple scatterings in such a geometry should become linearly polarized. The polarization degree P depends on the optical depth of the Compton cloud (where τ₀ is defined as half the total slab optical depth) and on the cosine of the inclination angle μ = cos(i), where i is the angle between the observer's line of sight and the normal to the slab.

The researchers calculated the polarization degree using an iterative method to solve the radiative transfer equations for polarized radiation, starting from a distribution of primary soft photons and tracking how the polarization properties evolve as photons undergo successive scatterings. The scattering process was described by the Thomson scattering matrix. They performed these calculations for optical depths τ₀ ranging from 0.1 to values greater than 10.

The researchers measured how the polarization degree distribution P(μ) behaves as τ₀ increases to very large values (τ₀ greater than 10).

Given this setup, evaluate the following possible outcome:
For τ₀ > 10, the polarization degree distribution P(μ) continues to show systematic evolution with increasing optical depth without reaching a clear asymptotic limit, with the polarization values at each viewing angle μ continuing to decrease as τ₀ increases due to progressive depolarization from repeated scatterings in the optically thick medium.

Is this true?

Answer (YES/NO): NO